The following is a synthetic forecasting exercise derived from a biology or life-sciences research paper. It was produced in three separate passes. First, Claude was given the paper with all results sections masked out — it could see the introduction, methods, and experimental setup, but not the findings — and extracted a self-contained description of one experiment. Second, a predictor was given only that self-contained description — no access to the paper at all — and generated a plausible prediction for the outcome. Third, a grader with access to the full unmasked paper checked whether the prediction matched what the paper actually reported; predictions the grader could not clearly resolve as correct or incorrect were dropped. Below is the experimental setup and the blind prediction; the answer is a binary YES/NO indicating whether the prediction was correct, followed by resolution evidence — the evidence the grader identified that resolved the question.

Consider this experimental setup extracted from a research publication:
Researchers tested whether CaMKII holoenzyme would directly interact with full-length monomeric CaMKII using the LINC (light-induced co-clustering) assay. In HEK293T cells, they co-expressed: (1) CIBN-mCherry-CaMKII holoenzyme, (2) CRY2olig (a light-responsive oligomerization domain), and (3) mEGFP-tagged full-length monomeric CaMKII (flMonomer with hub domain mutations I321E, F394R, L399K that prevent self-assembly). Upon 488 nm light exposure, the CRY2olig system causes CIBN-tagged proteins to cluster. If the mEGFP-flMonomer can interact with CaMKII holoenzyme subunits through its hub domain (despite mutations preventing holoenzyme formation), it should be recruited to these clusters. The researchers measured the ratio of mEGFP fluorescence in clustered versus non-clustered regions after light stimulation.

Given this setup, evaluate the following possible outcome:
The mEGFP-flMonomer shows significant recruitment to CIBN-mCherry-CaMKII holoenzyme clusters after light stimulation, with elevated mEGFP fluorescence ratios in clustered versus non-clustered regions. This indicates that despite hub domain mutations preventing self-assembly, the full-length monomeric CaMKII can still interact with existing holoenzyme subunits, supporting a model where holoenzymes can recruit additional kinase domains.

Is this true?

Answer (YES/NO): YES